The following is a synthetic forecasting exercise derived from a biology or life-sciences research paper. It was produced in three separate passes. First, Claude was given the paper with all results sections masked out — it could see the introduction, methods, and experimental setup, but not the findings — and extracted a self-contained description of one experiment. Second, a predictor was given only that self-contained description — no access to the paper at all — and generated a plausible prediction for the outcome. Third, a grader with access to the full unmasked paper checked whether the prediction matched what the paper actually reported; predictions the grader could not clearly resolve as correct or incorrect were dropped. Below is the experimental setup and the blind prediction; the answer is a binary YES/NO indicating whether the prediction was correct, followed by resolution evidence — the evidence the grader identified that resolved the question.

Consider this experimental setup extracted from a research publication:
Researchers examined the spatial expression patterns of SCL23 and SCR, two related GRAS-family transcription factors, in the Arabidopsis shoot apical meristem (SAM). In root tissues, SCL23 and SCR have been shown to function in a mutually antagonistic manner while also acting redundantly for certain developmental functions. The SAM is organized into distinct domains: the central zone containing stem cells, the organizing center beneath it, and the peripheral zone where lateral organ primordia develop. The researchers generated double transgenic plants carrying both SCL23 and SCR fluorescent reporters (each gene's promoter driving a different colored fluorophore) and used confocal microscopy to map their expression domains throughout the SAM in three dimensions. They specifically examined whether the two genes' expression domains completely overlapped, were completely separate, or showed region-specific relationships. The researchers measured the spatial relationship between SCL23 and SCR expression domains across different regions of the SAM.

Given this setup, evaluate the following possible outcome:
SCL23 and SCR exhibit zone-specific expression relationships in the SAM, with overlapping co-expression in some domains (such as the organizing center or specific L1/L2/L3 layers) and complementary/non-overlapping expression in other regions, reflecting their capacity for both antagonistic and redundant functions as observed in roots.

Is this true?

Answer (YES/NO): YES